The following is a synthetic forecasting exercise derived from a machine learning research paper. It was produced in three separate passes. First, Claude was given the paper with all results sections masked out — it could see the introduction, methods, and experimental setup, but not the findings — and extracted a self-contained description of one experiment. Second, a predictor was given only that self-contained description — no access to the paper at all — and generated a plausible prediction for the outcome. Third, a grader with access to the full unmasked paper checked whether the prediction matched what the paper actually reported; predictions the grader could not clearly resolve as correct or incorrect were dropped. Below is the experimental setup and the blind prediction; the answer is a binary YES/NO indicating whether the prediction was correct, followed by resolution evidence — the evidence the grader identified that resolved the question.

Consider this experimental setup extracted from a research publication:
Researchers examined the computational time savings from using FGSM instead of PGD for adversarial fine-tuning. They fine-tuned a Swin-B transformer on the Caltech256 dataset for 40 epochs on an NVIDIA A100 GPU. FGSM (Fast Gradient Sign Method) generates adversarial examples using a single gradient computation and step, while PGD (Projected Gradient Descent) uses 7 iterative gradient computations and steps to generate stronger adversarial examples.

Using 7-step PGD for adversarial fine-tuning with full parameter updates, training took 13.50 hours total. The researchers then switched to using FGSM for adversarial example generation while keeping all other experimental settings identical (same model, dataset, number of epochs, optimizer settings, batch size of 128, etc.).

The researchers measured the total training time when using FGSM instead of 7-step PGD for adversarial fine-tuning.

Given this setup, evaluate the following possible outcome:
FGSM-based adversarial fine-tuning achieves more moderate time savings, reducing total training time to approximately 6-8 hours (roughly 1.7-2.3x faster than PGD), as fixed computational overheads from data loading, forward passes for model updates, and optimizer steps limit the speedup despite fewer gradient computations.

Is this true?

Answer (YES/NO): NO